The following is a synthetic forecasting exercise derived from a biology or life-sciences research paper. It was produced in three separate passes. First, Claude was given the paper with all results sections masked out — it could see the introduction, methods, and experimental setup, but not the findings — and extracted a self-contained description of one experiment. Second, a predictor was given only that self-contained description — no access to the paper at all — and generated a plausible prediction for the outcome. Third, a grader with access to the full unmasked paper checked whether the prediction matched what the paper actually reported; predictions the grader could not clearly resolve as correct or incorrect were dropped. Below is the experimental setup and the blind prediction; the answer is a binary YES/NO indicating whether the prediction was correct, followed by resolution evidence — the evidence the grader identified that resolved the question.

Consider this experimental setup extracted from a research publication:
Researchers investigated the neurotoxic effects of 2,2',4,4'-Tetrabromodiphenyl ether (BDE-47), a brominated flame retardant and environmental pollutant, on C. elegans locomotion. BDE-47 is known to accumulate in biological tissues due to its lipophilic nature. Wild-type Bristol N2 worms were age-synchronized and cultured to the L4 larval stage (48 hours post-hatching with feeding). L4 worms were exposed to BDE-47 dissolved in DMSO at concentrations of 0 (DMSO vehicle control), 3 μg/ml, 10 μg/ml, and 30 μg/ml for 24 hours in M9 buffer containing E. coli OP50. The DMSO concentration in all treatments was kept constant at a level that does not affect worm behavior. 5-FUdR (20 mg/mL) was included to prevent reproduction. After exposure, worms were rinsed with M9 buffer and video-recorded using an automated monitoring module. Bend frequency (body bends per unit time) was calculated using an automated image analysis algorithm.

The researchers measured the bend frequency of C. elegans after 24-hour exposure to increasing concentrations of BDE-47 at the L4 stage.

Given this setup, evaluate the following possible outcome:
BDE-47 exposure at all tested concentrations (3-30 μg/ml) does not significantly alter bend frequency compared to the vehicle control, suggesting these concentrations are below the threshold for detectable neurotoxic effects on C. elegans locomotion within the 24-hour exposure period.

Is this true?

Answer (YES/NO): NO